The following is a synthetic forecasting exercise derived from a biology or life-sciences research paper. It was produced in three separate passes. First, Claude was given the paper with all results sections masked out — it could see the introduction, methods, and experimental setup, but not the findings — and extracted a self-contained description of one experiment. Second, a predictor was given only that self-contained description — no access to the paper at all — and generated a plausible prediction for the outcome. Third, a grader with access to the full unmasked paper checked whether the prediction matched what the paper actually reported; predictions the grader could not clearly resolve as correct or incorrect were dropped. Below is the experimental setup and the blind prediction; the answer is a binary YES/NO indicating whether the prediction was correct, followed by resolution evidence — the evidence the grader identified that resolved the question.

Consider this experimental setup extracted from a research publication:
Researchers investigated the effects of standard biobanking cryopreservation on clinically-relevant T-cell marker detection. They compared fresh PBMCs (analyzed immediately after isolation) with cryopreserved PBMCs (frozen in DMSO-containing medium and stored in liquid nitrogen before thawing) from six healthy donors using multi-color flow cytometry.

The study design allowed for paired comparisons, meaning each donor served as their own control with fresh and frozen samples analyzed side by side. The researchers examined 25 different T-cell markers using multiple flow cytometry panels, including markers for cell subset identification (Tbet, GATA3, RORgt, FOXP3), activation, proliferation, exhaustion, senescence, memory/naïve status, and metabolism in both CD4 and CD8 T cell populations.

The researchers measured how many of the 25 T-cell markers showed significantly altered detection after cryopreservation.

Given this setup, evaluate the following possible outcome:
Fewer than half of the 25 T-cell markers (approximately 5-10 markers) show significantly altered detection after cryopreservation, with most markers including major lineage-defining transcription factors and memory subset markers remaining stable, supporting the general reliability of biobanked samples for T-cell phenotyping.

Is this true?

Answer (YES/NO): YES